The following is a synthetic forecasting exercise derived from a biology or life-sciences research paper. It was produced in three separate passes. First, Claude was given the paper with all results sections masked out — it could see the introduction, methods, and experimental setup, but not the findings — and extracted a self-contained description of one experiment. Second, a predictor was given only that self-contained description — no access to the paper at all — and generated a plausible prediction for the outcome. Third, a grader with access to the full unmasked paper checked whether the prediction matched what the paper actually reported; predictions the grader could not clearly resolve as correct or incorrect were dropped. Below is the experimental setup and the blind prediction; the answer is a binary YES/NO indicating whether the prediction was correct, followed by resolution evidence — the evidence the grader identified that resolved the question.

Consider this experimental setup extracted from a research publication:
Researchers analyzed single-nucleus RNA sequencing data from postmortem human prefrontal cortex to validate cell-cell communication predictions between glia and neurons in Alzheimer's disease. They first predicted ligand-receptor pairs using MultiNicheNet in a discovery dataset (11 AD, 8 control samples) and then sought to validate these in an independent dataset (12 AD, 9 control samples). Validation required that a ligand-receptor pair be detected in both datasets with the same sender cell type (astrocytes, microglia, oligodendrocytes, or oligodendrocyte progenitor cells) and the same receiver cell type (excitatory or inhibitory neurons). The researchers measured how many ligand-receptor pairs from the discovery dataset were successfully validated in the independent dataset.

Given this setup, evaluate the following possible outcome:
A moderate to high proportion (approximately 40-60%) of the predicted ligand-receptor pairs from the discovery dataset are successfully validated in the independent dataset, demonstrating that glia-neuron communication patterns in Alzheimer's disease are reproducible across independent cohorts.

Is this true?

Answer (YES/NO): NO